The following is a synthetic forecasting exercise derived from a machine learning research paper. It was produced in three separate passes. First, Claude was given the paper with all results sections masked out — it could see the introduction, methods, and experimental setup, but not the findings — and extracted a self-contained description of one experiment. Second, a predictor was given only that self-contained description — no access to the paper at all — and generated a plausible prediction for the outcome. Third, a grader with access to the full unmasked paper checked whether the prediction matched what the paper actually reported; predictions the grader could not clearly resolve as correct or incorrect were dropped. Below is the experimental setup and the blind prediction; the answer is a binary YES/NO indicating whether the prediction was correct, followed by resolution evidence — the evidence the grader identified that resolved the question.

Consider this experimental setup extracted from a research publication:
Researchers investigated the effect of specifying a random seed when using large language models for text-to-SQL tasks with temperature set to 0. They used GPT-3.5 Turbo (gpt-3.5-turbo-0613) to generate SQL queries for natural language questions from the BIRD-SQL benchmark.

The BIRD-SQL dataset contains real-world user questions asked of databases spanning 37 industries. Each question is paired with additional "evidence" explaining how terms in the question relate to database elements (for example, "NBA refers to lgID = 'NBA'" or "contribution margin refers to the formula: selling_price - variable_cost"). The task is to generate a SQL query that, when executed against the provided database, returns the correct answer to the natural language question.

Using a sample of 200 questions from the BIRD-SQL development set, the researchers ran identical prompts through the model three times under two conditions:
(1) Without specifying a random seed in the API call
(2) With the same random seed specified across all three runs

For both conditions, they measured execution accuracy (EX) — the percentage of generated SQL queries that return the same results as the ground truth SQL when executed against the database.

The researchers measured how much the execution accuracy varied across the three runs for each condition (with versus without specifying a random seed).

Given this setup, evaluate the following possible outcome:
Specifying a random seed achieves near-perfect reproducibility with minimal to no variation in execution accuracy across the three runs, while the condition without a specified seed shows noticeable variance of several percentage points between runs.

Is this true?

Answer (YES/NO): NO